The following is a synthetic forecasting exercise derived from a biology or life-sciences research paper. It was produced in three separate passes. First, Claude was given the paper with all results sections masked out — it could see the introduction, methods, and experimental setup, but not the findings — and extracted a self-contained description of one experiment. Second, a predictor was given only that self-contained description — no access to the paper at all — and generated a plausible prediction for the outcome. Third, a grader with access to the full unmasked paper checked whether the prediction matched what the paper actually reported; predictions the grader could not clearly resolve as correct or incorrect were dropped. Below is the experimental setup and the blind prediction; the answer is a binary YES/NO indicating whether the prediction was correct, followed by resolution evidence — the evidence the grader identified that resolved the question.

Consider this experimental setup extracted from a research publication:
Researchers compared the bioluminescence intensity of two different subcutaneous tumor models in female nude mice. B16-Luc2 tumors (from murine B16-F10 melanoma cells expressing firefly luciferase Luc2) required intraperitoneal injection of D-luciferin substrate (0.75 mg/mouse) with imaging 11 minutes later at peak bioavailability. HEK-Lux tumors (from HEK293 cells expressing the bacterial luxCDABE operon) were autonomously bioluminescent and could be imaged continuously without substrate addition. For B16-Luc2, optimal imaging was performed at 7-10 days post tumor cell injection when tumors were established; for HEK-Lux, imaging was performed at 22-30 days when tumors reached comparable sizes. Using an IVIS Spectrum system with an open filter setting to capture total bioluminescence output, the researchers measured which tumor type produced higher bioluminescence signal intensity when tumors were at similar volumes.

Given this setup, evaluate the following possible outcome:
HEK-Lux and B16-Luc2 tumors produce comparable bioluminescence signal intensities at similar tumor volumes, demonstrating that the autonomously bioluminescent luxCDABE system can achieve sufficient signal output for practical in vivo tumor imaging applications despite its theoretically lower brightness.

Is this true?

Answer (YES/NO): NO